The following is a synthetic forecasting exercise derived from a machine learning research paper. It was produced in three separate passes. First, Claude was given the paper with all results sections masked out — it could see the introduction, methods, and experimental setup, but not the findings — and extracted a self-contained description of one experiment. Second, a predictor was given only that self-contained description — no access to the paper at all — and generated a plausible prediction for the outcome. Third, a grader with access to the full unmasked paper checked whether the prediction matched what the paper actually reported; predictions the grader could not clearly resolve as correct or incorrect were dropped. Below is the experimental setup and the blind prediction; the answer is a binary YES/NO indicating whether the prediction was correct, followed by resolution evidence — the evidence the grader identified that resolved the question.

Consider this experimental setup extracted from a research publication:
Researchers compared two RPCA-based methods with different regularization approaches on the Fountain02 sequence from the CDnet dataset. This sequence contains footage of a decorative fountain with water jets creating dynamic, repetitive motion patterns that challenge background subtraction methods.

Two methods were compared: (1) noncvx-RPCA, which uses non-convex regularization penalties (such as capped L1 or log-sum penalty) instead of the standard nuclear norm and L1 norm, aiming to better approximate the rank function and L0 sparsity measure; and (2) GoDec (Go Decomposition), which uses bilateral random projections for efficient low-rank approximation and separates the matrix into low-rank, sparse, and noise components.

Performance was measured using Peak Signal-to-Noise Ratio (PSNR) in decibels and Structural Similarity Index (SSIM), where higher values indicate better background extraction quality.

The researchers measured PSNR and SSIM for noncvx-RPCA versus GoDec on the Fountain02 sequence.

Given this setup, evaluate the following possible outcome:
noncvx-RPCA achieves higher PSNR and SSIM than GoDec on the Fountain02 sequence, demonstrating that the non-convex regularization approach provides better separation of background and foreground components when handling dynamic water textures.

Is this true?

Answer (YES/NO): NO